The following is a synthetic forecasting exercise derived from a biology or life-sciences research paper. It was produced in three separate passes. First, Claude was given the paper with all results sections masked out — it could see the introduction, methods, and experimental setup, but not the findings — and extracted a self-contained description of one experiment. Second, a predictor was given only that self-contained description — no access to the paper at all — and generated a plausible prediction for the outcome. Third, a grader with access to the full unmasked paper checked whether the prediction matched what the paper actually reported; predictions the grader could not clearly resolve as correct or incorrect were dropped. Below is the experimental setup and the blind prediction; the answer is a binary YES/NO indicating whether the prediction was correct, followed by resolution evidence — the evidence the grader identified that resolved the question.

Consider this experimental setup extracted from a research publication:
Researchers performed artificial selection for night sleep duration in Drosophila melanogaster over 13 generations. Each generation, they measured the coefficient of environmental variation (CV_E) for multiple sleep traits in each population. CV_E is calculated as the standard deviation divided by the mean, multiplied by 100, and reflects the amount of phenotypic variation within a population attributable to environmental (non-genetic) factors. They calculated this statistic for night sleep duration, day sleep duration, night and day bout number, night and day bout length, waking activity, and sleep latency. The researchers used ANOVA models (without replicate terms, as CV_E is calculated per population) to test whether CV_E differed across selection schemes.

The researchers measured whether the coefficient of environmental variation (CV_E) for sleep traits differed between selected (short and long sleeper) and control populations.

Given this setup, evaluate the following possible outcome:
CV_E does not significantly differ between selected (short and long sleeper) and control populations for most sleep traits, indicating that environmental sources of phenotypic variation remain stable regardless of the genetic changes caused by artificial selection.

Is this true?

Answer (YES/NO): NO